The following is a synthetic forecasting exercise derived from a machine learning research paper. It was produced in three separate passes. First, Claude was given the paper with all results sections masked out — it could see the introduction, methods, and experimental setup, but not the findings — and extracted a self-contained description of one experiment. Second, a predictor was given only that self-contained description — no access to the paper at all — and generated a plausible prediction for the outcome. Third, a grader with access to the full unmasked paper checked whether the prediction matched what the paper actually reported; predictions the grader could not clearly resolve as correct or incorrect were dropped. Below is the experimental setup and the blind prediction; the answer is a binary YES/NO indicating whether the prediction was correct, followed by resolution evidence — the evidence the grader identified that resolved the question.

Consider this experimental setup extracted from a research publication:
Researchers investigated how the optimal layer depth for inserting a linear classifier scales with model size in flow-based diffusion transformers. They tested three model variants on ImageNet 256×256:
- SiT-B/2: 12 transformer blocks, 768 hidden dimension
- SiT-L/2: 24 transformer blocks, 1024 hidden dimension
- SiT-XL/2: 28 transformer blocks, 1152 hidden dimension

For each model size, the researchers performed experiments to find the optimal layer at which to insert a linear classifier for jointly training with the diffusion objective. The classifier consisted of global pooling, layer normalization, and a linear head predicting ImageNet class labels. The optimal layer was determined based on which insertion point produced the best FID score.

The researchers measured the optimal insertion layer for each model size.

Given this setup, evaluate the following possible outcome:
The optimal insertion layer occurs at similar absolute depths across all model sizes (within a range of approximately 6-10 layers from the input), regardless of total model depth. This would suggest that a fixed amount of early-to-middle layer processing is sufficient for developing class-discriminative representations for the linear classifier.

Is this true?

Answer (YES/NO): NO